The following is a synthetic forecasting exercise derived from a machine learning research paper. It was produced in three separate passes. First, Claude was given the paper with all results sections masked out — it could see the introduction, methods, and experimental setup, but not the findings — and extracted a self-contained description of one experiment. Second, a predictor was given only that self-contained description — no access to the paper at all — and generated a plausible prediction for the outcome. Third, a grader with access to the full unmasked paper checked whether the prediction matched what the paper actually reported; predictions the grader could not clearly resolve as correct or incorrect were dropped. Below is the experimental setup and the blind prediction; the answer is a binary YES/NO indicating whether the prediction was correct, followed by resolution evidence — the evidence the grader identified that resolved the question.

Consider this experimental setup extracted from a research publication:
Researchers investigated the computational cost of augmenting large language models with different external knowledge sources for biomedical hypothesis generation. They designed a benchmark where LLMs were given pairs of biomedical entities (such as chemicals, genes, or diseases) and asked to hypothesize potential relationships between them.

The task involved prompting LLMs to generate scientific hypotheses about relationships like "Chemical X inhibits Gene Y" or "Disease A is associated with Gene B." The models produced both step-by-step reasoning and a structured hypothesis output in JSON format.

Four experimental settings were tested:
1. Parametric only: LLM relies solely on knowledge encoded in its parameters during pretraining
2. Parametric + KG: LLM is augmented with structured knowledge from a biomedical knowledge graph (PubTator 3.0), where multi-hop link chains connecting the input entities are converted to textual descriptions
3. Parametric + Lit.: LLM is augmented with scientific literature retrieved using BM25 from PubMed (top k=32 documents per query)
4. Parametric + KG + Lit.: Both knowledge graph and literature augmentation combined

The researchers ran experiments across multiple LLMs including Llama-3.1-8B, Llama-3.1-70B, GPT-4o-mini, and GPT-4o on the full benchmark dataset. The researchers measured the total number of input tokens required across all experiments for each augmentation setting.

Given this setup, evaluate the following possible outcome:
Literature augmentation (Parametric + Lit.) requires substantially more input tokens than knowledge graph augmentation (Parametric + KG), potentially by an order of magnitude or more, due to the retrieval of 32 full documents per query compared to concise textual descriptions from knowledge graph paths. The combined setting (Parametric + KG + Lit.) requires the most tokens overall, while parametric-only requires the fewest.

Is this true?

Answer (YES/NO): YES